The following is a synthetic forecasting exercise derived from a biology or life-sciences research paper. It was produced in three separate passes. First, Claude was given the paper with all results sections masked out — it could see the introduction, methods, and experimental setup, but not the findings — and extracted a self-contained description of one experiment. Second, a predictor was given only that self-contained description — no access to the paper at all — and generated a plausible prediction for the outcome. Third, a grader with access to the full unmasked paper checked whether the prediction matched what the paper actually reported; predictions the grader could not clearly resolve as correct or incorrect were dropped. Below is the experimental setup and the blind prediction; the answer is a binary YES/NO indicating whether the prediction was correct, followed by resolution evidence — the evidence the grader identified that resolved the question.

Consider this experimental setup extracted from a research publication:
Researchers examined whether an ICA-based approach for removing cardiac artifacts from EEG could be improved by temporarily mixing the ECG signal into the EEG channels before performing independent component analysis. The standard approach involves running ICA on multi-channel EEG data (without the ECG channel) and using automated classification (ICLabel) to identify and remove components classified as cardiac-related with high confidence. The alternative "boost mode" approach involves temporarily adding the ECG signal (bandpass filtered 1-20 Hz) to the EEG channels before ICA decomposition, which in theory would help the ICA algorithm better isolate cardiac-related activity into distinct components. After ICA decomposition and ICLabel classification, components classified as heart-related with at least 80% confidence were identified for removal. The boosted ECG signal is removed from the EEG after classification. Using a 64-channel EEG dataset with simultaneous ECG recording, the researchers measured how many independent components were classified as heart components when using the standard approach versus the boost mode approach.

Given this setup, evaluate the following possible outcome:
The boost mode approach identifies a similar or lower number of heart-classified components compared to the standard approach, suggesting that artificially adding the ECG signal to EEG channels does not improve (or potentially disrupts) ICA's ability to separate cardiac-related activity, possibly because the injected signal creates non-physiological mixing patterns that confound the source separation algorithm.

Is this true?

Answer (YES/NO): NO